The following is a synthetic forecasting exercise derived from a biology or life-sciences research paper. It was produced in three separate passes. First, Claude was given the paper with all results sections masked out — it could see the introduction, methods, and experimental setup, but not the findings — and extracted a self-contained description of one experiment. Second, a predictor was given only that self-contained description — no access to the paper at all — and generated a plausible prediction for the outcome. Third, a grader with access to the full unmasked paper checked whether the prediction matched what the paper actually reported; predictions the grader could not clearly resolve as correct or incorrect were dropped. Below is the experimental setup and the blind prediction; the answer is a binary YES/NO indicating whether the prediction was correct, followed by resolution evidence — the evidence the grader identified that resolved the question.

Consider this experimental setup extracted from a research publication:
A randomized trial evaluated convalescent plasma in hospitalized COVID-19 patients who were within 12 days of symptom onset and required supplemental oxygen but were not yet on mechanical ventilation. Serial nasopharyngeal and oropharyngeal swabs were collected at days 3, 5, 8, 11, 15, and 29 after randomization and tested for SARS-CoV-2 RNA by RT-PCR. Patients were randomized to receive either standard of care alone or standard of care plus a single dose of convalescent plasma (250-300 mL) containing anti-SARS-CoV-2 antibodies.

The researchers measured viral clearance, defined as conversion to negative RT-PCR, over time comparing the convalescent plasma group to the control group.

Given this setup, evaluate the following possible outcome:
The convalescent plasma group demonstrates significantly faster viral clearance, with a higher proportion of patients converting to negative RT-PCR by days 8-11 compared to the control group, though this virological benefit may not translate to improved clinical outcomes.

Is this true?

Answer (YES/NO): NO